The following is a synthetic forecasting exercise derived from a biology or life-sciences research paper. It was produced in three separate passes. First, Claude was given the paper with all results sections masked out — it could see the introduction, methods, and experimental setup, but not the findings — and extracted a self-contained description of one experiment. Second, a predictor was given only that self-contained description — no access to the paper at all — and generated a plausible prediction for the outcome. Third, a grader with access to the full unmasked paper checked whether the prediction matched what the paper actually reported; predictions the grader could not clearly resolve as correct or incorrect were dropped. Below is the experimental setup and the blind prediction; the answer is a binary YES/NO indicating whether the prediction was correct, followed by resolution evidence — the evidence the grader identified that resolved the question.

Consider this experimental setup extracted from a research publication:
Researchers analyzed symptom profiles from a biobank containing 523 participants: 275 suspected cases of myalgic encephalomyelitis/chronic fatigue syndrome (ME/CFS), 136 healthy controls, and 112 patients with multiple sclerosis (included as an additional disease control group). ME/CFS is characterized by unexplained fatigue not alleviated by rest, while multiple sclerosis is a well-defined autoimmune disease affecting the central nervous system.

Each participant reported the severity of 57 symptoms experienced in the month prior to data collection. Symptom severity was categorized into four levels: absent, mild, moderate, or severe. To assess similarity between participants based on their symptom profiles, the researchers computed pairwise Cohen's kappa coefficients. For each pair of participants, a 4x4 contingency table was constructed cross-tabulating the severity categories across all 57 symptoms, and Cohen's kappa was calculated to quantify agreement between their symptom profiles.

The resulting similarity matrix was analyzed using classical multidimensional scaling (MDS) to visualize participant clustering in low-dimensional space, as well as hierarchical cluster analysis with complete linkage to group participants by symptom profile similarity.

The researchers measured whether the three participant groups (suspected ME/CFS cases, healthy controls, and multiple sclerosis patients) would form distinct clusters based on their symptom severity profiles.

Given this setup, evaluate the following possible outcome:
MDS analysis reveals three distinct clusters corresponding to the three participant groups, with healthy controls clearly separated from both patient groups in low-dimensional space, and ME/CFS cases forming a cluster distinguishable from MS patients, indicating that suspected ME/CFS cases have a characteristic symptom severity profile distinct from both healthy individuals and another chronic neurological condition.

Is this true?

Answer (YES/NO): NO